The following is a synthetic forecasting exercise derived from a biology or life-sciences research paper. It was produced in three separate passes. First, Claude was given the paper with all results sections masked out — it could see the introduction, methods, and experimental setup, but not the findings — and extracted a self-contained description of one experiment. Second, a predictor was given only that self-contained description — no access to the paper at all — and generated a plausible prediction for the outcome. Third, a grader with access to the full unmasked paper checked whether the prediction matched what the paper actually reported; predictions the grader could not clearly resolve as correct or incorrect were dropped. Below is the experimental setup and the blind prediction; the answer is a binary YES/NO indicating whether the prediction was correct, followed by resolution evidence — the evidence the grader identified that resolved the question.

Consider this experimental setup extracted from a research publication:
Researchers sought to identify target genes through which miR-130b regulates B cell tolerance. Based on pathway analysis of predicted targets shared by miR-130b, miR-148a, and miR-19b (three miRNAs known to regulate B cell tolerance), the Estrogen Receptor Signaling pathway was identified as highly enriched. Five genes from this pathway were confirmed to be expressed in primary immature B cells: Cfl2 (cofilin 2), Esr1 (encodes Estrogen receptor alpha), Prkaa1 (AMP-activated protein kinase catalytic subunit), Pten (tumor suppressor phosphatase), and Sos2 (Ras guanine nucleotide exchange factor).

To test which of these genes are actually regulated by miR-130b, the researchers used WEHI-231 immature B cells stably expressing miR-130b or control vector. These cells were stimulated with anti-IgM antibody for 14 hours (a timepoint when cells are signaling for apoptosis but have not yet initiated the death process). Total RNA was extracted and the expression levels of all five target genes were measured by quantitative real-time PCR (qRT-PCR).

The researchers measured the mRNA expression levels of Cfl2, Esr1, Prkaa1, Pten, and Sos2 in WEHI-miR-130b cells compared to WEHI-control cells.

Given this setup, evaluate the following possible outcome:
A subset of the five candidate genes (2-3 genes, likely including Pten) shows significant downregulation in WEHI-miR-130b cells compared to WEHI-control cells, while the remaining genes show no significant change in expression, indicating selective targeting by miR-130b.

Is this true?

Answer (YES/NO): YES